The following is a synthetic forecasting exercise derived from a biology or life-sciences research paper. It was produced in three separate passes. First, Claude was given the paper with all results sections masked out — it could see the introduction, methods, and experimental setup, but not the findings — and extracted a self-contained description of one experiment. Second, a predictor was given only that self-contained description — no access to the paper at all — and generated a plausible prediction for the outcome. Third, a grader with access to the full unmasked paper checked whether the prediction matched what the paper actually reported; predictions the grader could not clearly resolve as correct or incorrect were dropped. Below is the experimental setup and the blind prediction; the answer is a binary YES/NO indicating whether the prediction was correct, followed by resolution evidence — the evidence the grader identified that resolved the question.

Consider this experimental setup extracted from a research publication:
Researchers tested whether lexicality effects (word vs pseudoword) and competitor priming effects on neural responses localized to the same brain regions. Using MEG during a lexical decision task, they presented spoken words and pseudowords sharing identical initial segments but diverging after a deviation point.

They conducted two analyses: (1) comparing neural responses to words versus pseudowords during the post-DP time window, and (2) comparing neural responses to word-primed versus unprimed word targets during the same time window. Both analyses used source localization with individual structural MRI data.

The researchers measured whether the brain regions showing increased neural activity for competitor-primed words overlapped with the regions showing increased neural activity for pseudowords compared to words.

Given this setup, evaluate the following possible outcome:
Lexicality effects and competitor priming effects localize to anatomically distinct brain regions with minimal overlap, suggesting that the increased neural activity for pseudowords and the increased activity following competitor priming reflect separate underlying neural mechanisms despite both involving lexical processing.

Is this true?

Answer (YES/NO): NO